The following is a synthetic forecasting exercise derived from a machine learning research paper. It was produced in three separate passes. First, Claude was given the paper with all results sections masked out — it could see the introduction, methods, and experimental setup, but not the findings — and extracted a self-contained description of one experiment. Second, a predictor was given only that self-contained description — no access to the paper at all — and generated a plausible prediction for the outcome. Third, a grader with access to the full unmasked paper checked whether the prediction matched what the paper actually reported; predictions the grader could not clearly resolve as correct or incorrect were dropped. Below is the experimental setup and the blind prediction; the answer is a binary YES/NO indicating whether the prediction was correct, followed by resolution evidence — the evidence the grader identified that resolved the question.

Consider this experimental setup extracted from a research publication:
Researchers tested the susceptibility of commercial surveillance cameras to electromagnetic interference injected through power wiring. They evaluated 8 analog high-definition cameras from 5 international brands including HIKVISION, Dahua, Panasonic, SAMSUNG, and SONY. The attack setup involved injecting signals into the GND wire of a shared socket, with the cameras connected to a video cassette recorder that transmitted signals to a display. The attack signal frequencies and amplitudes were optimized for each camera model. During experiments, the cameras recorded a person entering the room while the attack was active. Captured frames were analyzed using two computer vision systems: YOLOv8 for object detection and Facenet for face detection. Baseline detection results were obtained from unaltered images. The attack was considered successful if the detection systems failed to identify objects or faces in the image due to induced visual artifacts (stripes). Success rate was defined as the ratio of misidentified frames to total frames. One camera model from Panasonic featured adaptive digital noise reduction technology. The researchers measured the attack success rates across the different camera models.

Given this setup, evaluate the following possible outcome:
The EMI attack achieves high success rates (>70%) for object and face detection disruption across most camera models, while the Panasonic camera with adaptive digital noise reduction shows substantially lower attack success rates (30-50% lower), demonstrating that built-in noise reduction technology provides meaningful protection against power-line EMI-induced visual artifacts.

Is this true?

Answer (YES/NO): NO